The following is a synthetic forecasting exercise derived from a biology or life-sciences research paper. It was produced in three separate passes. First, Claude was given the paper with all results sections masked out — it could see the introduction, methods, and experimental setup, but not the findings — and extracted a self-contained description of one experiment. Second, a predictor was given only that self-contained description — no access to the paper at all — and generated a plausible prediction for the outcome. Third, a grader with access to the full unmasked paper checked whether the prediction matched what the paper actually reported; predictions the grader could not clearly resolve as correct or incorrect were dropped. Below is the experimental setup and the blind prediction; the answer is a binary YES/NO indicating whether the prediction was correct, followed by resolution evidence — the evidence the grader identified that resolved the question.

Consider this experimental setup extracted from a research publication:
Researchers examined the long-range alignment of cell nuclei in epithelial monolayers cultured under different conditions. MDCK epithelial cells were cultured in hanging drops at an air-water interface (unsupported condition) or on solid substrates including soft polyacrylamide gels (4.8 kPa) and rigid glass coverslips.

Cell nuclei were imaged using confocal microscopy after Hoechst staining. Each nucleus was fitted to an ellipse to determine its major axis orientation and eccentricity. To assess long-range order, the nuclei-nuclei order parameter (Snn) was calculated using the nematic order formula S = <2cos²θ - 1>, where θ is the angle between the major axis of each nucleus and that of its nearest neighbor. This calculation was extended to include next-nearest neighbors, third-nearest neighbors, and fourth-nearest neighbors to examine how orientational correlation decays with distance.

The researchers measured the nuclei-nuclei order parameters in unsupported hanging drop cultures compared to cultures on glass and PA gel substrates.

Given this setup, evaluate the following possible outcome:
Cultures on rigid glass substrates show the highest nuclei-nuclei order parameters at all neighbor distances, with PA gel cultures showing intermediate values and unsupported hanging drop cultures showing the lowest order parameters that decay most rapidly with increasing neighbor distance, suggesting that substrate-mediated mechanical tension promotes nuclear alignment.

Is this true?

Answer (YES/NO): NO